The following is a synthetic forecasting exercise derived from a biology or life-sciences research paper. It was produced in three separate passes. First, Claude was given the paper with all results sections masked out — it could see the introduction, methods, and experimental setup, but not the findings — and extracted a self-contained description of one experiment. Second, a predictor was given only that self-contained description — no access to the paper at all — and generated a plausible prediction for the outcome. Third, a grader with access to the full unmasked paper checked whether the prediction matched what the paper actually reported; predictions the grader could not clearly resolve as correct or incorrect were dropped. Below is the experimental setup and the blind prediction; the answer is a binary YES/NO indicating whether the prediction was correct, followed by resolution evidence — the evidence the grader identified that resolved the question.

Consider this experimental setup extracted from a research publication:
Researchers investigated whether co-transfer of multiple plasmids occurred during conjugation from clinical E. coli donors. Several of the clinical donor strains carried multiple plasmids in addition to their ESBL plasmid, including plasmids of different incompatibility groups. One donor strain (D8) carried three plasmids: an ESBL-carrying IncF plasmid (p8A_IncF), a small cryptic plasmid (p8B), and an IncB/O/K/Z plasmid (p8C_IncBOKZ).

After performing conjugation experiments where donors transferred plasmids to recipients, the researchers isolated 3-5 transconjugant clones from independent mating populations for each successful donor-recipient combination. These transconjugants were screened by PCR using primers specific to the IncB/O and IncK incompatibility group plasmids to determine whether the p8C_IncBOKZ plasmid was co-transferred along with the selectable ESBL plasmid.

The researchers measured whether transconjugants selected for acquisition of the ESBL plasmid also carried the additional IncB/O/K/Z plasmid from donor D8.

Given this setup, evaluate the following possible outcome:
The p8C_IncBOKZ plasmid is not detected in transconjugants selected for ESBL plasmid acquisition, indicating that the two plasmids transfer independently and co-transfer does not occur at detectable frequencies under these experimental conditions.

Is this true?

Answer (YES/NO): NO